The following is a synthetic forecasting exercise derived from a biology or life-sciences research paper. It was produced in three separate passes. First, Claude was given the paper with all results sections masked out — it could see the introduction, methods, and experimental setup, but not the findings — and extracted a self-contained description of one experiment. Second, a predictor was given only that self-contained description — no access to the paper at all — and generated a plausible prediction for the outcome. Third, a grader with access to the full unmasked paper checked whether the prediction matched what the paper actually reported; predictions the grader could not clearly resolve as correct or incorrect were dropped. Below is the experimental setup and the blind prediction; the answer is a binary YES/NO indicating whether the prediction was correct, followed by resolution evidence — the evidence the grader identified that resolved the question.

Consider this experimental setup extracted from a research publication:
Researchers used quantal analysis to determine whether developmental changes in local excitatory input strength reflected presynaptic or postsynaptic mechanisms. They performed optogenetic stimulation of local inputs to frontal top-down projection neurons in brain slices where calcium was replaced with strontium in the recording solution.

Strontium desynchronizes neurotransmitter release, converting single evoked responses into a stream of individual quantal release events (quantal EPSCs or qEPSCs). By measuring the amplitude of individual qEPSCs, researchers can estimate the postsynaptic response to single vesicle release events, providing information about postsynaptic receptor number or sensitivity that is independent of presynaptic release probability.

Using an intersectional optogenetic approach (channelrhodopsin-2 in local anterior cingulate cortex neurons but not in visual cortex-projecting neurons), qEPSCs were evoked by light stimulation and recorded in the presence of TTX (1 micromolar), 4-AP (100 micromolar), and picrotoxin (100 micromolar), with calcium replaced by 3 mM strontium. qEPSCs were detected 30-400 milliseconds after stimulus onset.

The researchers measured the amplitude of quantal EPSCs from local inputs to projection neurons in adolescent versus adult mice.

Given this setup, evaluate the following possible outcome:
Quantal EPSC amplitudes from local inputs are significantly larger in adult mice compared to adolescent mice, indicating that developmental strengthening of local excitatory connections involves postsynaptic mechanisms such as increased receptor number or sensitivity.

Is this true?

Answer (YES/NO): NO